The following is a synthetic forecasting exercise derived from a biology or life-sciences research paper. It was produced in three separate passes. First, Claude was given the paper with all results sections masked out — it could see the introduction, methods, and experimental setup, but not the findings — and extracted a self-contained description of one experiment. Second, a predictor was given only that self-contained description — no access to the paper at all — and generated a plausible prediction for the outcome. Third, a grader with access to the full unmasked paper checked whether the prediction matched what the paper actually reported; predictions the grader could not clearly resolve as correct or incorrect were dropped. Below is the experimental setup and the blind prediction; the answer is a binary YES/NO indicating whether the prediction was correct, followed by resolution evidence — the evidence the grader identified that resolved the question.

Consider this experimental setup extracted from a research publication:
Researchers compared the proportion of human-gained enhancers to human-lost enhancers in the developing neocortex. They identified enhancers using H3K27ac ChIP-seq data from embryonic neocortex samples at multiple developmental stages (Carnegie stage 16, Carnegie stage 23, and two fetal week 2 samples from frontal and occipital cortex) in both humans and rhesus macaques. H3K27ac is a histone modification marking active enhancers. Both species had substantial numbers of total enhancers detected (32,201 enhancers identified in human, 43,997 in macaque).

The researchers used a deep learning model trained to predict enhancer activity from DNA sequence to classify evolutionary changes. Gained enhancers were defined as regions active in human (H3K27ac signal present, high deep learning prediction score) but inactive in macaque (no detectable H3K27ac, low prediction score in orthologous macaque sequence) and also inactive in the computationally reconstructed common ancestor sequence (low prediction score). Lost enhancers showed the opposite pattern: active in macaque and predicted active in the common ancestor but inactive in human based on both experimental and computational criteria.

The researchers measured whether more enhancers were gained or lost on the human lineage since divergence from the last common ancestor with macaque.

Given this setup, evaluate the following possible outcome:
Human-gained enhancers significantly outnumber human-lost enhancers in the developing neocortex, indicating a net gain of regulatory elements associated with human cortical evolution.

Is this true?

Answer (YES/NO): YES